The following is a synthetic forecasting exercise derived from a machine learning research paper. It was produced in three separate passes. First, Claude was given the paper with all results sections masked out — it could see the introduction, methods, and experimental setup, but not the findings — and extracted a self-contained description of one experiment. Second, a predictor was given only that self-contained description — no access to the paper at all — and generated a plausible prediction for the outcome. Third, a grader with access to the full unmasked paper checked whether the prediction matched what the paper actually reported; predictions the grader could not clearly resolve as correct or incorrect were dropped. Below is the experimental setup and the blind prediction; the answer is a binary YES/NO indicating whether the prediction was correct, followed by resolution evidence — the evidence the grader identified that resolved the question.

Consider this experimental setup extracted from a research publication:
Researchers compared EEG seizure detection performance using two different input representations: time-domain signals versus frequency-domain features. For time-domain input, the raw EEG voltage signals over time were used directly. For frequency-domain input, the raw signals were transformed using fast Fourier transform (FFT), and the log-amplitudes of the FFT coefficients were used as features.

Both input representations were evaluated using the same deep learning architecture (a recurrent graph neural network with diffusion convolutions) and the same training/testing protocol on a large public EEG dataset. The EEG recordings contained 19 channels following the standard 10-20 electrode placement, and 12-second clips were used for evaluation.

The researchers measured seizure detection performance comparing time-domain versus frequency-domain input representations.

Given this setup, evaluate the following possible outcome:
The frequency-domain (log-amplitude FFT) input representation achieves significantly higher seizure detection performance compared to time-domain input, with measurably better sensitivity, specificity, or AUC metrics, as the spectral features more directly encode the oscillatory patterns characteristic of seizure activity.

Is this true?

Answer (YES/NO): YES